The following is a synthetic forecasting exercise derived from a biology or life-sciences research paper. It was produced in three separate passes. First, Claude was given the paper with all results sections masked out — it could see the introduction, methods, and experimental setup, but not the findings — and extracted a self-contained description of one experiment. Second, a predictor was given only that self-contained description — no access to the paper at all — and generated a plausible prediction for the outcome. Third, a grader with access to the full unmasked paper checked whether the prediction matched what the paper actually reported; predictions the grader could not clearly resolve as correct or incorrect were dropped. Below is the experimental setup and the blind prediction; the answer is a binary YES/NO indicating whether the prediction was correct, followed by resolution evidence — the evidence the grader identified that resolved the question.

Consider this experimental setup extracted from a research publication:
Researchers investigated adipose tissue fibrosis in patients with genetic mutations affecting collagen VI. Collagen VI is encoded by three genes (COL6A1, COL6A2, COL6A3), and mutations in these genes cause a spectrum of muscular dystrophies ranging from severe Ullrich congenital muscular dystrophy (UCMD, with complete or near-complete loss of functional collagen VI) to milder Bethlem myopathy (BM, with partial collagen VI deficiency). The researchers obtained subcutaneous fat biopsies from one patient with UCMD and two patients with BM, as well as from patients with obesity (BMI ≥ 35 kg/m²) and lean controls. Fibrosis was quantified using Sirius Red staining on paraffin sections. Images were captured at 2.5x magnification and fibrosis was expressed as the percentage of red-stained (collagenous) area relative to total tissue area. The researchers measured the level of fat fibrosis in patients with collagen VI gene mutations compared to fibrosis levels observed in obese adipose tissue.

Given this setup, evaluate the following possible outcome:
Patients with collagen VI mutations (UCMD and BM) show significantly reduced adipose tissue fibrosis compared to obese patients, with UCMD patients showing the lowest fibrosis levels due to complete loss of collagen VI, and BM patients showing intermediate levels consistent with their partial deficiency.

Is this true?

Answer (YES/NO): NO